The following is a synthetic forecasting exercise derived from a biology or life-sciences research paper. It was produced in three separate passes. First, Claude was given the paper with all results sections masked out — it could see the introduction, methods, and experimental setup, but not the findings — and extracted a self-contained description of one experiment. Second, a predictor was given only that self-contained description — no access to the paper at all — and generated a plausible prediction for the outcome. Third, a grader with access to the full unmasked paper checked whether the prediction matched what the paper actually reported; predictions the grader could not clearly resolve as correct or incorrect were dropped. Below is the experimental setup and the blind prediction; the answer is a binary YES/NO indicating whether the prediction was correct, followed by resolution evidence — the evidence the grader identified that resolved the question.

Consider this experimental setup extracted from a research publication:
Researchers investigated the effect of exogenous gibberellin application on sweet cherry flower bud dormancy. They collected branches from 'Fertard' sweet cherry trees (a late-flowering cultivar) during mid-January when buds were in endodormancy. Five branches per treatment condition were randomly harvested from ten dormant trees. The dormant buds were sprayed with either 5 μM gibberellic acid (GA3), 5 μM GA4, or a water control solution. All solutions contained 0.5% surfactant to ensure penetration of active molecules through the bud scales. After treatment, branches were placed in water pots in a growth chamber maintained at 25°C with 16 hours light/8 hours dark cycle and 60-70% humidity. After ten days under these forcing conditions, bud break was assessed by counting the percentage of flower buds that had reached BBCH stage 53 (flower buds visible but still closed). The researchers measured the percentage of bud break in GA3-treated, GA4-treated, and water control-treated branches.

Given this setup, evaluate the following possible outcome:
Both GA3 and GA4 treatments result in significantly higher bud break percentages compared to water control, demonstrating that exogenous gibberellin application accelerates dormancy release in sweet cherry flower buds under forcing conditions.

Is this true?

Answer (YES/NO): YES